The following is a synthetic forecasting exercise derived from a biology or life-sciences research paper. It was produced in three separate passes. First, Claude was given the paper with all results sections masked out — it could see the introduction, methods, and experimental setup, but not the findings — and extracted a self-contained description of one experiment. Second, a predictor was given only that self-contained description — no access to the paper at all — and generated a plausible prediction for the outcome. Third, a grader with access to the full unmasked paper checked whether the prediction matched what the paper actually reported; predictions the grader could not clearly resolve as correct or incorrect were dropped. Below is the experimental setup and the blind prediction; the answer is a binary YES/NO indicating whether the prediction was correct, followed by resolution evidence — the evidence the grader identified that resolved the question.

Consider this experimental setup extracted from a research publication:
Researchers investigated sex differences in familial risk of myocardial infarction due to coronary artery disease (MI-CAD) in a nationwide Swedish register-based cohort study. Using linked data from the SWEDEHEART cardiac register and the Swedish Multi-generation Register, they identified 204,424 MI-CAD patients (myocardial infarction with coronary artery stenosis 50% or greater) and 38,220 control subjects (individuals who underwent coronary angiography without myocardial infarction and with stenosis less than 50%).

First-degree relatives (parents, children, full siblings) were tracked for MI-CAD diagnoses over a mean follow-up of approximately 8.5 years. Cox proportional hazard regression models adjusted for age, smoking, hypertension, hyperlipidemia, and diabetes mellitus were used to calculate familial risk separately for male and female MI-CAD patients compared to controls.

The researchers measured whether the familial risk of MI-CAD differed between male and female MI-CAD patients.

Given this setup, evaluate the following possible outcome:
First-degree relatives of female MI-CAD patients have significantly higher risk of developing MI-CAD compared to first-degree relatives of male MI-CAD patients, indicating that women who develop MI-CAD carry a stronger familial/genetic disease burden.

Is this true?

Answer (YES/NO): NO